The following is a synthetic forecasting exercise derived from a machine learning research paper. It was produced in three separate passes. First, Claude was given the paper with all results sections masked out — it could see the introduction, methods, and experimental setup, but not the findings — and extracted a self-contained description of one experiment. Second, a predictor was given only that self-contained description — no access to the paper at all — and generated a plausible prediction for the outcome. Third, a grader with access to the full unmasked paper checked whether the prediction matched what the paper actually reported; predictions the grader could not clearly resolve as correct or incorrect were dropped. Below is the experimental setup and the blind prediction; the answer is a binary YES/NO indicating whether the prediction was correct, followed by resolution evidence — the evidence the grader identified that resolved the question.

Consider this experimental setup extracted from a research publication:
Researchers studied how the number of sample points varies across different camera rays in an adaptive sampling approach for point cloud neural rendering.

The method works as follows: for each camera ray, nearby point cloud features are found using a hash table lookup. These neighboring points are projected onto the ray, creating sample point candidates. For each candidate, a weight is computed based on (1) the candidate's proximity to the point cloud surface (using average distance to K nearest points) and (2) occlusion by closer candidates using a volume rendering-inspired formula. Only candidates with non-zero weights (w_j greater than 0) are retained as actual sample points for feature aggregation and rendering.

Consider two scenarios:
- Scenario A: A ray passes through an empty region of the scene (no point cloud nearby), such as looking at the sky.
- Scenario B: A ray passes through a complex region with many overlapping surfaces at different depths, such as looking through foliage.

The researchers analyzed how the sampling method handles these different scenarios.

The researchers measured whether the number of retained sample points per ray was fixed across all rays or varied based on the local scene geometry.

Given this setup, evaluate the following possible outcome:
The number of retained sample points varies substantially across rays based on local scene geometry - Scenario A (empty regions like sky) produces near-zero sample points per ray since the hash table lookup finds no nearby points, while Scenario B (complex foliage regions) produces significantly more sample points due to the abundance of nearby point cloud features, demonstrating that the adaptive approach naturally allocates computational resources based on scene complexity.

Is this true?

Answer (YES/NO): YES